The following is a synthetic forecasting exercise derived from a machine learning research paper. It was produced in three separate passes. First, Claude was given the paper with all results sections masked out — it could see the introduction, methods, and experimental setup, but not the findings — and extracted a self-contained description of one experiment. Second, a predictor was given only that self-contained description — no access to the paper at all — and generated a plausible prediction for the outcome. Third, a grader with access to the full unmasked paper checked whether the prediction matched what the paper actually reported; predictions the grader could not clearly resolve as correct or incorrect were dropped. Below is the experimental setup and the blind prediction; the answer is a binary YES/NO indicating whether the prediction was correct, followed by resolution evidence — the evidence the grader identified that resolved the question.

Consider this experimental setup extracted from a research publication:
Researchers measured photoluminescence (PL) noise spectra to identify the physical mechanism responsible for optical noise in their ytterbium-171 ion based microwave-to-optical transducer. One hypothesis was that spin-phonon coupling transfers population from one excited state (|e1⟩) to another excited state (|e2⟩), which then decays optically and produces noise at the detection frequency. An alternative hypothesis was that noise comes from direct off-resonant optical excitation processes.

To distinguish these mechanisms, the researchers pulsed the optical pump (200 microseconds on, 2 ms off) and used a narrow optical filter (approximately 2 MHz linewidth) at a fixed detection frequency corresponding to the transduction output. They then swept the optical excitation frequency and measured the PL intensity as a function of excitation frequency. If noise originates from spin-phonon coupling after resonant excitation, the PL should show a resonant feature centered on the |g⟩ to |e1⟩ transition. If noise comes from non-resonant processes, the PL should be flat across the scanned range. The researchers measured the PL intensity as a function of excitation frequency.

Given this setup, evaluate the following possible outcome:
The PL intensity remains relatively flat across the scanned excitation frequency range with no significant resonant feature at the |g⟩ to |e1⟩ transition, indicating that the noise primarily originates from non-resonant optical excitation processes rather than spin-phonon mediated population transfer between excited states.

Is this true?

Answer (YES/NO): NO